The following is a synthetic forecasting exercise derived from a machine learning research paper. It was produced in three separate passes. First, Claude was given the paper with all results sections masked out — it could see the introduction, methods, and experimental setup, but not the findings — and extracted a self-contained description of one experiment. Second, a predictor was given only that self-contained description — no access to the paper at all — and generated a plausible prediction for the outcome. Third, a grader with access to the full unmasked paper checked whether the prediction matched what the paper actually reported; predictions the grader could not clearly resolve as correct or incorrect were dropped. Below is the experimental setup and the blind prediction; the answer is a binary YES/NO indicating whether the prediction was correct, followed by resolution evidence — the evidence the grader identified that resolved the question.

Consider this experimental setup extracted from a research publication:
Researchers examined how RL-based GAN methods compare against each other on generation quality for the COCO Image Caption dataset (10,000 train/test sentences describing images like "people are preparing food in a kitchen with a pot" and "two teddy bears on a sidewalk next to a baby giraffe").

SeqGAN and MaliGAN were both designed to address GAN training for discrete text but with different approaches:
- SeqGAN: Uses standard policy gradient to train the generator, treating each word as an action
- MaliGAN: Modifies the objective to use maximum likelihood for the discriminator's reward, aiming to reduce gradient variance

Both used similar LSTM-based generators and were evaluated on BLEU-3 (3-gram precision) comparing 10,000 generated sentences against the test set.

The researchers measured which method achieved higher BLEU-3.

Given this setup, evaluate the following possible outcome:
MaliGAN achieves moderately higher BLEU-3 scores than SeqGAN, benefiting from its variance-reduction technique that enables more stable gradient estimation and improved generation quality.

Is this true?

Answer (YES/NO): NO